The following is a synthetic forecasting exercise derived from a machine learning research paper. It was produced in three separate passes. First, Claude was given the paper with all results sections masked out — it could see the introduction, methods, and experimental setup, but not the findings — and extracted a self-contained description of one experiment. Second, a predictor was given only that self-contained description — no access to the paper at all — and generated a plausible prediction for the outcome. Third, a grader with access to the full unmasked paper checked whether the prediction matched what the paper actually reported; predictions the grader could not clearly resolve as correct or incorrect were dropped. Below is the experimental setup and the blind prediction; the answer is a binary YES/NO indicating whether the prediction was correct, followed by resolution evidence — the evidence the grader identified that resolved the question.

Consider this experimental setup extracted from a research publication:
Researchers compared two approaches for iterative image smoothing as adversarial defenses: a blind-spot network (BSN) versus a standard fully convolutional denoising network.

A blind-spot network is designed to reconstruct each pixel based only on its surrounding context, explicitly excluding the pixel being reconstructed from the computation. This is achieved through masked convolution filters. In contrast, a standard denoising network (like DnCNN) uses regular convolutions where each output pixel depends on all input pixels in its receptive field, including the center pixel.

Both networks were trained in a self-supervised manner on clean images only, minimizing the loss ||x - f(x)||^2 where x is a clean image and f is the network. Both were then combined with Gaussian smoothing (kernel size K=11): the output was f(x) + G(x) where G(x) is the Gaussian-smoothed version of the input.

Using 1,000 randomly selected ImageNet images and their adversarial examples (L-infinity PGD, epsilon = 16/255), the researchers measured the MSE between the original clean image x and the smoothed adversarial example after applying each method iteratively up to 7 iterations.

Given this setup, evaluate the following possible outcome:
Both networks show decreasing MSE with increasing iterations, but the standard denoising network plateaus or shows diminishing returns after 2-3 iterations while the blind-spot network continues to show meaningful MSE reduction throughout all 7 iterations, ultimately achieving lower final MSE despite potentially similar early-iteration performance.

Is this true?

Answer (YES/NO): NO